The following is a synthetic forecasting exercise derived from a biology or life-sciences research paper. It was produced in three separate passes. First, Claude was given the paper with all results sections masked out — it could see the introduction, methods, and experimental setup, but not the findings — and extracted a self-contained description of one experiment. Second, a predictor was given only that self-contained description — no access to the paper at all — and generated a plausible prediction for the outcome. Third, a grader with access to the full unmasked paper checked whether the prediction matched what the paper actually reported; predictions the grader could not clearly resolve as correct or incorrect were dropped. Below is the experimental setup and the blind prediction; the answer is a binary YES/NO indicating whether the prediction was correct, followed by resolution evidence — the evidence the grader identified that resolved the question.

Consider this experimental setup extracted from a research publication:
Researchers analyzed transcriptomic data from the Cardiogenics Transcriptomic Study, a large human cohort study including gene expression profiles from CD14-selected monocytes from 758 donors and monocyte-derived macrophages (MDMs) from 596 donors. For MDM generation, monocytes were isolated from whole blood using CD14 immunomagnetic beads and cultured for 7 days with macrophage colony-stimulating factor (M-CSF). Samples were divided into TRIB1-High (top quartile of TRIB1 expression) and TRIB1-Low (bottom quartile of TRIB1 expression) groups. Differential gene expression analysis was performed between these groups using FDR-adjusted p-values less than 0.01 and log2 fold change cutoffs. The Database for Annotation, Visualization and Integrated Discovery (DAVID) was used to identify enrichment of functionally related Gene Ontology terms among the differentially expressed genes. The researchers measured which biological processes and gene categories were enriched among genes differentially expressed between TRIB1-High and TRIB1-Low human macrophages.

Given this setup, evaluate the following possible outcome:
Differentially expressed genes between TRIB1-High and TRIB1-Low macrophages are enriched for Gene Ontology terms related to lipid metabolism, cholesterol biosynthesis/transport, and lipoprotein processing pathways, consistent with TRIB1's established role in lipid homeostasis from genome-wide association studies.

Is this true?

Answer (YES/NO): YES